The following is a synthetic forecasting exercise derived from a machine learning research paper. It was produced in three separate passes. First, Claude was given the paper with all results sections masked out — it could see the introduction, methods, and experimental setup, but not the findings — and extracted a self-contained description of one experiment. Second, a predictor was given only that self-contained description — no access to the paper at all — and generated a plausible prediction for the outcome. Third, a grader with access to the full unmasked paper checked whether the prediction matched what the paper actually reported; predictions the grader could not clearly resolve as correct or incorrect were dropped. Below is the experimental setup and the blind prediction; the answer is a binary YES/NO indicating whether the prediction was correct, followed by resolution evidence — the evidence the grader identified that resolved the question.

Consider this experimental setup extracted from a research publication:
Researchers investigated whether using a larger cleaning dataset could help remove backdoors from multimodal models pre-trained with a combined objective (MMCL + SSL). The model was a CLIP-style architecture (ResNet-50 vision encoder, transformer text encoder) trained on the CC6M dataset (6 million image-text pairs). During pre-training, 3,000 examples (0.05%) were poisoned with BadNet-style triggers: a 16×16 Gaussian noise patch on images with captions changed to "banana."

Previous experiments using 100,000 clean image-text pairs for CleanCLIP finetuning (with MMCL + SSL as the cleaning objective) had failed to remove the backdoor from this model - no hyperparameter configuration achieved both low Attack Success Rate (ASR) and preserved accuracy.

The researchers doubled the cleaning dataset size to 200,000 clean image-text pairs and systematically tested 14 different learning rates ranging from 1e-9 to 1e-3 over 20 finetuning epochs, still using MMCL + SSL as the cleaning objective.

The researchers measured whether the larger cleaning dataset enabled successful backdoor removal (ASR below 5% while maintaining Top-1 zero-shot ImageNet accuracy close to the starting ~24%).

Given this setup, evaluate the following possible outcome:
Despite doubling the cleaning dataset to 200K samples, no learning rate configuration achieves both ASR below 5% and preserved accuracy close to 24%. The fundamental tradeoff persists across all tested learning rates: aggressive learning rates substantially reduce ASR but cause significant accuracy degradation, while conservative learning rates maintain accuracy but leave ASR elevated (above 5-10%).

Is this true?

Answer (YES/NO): YES